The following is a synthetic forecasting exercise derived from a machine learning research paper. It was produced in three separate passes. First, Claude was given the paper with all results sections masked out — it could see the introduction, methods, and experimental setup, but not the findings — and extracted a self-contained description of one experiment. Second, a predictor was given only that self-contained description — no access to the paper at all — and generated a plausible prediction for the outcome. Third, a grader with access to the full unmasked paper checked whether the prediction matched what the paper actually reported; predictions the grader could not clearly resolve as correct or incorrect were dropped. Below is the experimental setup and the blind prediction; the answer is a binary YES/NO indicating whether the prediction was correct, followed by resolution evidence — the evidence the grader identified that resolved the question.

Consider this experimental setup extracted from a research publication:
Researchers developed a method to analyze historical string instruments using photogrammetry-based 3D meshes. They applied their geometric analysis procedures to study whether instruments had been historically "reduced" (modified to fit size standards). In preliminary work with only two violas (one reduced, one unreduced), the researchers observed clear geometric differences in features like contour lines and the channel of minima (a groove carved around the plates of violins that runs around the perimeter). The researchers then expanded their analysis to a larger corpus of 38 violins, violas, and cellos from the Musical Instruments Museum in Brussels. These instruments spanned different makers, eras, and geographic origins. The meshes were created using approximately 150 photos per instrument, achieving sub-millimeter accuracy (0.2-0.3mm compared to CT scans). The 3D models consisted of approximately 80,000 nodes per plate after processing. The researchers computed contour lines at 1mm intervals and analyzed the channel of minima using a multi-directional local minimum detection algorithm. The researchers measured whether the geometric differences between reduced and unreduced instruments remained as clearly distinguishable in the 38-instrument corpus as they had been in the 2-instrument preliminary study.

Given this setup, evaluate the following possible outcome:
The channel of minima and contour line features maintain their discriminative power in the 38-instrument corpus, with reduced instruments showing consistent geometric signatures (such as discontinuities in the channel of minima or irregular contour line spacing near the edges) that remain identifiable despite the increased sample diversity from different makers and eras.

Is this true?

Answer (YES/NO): NO